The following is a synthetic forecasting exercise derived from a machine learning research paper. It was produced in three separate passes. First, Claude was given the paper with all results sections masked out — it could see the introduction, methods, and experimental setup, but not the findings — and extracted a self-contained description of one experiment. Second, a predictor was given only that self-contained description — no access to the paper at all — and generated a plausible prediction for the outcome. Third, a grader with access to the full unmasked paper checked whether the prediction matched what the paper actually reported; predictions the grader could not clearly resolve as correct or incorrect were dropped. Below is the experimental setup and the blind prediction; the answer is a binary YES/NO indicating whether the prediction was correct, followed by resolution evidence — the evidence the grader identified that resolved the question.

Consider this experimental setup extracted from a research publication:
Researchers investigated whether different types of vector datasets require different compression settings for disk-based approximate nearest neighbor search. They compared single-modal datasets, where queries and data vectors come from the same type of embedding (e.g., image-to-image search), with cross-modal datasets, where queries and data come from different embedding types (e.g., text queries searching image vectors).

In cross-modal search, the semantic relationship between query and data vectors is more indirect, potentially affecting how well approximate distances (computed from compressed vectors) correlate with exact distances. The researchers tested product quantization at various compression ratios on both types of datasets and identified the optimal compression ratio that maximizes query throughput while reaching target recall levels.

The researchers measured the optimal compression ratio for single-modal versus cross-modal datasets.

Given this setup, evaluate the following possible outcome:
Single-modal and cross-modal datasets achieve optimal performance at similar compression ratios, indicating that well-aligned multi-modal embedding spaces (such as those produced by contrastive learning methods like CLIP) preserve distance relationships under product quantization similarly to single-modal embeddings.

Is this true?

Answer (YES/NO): NO